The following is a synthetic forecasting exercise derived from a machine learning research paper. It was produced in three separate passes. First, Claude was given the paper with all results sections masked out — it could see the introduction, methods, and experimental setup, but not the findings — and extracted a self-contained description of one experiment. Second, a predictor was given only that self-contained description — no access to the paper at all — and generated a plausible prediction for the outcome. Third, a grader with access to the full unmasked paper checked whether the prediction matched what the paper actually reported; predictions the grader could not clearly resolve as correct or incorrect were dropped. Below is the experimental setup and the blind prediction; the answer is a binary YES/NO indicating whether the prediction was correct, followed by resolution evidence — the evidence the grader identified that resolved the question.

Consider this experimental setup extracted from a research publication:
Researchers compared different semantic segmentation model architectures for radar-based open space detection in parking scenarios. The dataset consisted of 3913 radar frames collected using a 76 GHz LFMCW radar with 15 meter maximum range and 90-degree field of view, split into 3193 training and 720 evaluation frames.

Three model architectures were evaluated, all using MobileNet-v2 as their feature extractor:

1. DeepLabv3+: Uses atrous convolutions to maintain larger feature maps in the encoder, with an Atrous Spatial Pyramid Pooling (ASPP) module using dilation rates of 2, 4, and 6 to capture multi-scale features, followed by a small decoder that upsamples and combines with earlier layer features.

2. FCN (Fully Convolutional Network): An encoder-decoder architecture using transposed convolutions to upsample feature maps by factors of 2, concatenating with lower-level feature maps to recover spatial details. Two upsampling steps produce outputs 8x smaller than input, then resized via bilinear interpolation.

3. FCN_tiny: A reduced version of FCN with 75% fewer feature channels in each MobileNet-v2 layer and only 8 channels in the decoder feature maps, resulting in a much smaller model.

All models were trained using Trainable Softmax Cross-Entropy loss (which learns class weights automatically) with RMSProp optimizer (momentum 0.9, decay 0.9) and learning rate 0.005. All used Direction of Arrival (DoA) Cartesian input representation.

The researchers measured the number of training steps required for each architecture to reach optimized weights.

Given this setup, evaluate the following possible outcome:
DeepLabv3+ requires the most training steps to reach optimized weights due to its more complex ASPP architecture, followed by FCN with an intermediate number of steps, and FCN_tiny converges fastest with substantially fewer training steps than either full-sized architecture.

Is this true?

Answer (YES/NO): NO